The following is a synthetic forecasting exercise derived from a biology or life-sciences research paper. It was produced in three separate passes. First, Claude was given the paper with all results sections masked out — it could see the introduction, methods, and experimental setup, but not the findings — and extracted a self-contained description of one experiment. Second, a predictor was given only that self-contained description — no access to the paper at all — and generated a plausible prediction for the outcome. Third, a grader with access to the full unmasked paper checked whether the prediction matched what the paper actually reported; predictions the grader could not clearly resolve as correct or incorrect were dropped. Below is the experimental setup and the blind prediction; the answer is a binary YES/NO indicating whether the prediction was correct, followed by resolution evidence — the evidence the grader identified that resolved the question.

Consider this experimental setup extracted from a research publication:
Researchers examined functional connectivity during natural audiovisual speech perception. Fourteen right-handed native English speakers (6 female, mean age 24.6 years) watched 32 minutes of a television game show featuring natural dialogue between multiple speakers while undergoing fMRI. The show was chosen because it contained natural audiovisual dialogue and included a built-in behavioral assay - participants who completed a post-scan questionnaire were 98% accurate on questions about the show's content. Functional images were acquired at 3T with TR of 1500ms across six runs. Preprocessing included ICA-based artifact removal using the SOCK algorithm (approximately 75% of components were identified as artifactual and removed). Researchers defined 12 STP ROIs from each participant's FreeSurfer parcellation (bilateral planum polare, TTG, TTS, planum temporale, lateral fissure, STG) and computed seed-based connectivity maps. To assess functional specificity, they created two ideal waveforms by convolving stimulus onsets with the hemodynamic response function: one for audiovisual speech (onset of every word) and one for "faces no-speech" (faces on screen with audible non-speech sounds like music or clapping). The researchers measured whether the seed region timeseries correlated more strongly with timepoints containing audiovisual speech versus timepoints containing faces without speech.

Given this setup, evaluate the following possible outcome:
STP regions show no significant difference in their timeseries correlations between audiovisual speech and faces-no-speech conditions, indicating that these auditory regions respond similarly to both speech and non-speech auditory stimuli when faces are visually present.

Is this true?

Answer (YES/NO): NO